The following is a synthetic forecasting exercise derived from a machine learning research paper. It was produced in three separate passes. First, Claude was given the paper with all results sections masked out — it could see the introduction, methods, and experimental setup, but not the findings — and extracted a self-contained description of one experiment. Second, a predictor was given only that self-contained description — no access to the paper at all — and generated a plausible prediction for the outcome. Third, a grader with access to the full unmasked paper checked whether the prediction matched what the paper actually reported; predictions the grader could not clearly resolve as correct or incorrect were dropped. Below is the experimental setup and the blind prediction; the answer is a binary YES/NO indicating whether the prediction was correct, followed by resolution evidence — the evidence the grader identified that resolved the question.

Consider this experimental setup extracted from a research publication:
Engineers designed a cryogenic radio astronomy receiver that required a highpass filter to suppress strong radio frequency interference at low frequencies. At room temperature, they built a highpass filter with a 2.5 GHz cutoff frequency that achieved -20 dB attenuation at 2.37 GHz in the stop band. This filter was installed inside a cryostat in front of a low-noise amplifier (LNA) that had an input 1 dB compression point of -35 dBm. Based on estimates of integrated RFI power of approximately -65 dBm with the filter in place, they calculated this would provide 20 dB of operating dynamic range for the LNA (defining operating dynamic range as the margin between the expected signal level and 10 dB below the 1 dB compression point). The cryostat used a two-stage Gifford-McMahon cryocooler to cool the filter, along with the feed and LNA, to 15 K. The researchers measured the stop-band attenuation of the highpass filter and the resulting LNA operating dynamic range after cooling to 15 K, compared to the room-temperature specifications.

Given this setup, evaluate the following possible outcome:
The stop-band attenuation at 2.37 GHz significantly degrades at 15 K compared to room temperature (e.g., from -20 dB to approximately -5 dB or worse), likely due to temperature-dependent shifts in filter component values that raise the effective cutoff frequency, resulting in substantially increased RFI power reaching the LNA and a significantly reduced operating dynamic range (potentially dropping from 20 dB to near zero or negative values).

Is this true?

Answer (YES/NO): NO